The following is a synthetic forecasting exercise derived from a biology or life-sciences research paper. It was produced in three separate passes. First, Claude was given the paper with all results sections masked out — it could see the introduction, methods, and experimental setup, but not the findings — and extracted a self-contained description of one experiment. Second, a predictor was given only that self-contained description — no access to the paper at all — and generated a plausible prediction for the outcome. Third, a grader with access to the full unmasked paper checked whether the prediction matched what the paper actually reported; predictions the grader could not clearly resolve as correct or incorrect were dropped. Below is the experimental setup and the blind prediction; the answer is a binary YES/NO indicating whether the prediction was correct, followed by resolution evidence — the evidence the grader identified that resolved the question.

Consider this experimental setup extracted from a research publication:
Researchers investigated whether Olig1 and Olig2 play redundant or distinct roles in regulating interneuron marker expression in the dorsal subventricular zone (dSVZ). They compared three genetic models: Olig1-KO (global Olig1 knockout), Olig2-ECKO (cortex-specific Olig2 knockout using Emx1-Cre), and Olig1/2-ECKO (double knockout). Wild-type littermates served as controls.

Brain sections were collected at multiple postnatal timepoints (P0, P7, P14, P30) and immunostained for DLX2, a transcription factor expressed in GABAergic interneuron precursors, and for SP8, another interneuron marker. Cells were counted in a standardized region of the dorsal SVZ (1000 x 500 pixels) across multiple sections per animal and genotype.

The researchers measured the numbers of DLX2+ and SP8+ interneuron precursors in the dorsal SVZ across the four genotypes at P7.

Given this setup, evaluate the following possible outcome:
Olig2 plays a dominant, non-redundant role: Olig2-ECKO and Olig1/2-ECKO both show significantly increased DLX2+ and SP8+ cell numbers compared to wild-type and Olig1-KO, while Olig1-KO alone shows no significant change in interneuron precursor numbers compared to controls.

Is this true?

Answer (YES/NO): NO